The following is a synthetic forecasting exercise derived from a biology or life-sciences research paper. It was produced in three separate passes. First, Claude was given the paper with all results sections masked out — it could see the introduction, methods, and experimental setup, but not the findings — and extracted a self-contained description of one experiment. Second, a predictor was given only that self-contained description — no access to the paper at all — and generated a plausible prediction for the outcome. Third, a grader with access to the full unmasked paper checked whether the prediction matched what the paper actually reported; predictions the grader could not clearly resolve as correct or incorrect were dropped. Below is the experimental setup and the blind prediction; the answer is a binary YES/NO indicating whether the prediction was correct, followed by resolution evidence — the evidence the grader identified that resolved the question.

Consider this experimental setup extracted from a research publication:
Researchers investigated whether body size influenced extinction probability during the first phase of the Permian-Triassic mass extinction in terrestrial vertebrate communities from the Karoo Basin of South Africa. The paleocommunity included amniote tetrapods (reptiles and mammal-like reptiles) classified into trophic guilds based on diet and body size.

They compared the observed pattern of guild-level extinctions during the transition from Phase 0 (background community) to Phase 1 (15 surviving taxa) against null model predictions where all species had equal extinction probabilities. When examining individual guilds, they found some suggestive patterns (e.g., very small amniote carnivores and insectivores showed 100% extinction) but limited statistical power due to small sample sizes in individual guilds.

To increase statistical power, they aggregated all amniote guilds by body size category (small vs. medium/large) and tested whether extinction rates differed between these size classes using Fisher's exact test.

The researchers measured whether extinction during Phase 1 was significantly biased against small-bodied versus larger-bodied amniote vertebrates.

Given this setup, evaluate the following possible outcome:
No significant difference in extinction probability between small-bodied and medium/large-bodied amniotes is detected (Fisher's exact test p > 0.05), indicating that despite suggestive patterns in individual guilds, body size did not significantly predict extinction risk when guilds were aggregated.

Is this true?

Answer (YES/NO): NO